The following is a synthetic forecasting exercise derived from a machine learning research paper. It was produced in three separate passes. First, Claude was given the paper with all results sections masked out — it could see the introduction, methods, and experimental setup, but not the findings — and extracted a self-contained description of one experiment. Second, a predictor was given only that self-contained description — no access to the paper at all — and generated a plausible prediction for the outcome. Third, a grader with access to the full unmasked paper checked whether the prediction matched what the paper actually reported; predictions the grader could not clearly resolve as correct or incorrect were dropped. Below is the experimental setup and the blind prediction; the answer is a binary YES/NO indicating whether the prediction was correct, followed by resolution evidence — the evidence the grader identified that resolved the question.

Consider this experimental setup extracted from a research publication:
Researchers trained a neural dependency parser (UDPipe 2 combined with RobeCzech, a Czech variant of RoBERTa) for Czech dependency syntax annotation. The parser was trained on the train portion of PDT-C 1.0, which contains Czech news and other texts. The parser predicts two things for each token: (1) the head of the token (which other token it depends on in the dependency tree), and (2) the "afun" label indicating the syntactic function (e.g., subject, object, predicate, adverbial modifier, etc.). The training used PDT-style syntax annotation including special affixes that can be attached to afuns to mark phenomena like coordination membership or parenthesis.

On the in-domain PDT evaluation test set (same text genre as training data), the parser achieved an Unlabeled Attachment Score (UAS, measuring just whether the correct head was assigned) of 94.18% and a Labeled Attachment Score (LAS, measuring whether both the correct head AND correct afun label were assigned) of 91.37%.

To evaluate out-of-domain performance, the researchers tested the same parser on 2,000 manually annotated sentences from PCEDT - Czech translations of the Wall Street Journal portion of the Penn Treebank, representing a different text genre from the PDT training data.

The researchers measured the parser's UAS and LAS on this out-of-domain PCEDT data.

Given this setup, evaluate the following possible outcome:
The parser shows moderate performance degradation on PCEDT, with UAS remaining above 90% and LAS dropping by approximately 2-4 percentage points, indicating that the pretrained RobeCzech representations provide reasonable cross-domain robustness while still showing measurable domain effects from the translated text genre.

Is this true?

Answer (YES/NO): NO